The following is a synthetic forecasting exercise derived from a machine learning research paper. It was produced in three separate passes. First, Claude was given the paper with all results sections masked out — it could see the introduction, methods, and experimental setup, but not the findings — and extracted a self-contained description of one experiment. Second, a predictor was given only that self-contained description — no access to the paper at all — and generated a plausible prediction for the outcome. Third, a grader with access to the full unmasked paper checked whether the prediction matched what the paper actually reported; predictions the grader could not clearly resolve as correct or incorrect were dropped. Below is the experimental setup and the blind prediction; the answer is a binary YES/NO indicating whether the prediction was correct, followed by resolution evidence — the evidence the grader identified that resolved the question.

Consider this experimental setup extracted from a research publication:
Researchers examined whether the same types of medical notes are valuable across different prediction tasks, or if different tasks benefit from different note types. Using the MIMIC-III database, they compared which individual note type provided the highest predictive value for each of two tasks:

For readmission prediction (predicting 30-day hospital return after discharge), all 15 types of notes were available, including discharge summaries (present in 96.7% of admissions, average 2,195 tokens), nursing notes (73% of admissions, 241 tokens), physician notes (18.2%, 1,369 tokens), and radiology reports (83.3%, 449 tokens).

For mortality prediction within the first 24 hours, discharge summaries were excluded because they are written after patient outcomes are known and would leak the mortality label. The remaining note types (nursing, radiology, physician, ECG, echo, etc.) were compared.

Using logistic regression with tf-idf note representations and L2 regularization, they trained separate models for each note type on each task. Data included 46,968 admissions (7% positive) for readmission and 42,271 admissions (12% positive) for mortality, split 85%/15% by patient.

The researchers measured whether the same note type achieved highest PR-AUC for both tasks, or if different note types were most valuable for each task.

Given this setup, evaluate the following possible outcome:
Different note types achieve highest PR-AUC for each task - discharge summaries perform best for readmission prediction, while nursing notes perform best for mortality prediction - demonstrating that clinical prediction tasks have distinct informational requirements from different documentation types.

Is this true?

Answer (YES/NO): YES